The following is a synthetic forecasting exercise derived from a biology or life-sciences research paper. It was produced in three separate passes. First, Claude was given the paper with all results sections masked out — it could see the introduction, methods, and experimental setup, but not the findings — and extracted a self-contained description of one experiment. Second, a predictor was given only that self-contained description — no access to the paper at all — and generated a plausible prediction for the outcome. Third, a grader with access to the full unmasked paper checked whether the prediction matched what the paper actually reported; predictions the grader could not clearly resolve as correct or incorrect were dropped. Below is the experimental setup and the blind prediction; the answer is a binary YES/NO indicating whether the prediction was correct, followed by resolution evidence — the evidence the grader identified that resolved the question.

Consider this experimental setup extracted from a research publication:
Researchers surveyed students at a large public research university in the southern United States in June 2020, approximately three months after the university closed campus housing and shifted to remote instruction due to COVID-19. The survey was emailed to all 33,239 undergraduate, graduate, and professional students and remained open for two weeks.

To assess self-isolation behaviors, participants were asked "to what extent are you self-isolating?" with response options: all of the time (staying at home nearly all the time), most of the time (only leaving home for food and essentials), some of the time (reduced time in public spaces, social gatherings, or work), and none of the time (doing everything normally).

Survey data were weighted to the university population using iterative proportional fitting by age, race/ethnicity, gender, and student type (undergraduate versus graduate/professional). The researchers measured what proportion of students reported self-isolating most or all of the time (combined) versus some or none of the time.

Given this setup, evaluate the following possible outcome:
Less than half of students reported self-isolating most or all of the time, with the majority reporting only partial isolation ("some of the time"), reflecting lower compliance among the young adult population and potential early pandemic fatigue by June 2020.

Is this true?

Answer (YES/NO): NO